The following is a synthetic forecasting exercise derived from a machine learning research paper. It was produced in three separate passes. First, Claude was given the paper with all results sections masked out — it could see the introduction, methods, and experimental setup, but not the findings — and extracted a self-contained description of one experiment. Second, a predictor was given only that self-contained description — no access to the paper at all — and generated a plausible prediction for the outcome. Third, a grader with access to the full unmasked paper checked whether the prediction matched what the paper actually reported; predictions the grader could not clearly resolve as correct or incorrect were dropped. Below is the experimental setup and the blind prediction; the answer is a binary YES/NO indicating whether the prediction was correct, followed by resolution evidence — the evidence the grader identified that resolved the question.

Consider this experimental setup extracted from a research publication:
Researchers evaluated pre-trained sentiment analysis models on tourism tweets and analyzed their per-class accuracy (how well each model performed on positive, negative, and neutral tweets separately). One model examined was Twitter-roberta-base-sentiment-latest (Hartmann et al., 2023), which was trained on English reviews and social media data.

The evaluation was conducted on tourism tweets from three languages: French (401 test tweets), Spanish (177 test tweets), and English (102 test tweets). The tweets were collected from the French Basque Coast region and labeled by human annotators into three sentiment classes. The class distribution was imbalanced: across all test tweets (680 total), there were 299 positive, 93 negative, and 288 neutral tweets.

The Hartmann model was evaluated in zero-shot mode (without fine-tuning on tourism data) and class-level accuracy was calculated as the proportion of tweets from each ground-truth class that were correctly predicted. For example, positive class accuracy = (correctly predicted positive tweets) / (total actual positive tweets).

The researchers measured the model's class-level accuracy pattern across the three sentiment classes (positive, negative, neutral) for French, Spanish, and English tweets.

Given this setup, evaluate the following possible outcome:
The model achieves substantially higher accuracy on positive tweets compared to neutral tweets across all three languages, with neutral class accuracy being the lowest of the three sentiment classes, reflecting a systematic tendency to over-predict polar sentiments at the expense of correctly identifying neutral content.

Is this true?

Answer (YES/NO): YES